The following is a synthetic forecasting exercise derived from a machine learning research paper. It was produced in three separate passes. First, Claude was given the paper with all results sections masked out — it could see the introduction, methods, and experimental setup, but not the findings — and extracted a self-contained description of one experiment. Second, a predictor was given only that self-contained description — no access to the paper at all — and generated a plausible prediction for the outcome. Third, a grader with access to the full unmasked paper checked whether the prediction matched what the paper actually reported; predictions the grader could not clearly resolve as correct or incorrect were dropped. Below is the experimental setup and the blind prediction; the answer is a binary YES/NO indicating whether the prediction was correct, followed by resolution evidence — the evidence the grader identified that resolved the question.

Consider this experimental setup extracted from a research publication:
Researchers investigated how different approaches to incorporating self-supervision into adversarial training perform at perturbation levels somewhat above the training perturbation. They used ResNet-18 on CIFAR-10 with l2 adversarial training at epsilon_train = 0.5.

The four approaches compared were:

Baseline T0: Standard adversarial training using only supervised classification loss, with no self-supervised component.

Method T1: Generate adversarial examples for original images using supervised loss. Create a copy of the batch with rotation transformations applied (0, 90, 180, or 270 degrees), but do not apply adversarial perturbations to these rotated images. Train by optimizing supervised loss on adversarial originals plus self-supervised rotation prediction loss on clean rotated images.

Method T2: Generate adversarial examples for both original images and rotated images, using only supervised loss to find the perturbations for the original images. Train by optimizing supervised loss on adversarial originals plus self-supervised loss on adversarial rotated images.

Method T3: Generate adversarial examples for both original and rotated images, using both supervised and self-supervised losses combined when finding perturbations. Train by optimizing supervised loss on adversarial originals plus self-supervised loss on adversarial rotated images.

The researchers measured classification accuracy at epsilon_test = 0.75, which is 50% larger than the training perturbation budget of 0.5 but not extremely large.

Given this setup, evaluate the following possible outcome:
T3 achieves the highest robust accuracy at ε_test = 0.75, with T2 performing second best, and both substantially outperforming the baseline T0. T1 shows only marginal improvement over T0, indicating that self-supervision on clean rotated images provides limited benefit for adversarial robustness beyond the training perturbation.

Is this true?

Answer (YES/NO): NO